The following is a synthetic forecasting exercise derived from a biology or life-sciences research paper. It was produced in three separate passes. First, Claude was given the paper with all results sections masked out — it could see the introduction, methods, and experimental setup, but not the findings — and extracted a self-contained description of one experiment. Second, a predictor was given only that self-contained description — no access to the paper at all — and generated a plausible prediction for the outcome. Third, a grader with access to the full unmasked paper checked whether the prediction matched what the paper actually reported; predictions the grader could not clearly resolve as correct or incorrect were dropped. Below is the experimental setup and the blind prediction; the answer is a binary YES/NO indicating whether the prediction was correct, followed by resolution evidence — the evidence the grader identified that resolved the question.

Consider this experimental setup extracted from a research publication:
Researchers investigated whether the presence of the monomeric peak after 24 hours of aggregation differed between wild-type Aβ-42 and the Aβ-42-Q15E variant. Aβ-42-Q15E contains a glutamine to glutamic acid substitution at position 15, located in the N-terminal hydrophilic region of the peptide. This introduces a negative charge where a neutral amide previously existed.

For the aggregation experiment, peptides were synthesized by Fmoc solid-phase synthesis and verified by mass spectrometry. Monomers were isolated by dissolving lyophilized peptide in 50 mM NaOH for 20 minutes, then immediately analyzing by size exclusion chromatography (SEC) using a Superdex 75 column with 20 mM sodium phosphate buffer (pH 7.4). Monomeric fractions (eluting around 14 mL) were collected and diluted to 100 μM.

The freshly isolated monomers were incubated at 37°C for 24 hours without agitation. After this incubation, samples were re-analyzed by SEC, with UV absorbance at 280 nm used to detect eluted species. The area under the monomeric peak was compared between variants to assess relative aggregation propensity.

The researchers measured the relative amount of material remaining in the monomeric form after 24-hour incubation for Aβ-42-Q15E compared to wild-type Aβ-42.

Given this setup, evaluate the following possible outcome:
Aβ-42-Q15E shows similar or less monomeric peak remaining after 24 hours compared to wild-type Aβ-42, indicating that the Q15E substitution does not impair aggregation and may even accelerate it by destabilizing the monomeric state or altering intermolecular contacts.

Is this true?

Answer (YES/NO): NO